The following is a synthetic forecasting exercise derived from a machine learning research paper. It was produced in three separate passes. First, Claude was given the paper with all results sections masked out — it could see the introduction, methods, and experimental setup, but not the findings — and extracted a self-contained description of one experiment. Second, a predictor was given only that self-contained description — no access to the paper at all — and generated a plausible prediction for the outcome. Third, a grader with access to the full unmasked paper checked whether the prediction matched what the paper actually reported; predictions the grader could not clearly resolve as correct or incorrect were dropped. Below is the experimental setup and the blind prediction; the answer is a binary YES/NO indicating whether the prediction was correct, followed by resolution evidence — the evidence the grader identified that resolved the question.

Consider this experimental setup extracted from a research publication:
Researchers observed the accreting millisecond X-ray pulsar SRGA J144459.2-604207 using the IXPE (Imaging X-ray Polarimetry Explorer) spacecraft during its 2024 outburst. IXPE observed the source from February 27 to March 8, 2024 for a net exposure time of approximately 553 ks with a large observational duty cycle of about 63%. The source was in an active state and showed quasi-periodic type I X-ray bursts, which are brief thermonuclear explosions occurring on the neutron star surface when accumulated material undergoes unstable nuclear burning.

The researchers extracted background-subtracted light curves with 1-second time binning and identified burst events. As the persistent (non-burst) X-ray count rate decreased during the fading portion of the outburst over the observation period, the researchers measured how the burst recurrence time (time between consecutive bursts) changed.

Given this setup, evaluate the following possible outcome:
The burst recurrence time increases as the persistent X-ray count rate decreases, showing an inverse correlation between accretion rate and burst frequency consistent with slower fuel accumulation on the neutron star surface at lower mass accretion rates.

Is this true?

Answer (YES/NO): YES